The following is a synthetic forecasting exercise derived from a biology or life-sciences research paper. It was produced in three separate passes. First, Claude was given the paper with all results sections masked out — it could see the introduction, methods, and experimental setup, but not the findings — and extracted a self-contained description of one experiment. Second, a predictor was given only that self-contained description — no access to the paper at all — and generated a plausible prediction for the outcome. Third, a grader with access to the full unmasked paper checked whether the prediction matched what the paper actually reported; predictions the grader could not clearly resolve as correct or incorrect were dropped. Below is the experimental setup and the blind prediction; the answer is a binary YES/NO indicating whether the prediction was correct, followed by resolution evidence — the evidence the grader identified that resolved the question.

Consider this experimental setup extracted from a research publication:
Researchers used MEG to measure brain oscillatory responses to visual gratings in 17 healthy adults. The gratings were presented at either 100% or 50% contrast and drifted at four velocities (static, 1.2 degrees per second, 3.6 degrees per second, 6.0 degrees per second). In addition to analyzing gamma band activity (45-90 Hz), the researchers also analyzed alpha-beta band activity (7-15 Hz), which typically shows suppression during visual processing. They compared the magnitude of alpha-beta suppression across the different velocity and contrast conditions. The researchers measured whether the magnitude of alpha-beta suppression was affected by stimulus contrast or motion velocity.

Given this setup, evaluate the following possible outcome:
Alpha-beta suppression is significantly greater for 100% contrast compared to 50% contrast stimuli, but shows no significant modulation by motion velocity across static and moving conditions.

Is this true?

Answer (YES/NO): NO